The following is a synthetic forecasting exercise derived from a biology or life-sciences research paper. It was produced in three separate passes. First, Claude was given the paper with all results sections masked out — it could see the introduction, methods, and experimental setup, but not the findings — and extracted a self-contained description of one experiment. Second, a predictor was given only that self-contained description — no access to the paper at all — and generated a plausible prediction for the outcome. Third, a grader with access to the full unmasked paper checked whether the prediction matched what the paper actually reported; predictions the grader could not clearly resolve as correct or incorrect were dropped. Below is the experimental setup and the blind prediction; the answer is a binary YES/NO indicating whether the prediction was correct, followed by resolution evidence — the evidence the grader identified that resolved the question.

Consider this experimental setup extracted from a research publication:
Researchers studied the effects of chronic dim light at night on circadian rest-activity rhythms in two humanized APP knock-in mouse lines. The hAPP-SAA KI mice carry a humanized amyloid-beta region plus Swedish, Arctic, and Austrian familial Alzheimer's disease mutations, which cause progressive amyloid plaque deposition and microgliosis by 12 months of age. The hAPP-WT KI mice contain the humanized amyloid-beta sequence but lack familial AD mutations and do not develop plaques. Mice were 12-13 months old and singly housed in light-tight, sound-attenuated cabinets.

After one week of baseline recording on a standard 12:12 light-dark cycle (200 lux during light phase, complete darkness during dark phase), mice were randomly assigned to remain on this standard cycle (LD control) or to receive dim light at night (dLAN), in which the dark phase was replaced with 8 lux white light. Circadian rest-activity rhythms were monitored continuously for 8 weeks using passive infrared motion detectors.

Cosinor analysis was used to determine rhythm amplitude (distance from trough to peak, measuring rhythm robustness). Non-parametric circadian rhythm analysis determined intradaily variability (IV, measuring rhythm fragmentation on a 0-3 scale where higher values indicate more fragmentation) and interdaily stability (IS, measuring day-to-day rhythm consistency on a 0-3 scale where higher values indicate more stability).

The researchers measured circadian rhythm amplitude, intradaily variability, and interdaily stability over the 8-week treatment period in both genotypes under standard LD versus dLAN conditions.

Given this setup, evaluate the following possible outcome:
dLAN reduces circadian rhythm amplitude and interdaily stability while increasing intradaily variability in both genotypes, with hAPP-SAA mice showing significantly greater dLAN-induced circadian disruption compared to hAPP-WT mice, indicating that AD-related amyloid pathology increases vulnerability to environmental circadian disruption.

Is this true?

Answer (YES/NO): NO